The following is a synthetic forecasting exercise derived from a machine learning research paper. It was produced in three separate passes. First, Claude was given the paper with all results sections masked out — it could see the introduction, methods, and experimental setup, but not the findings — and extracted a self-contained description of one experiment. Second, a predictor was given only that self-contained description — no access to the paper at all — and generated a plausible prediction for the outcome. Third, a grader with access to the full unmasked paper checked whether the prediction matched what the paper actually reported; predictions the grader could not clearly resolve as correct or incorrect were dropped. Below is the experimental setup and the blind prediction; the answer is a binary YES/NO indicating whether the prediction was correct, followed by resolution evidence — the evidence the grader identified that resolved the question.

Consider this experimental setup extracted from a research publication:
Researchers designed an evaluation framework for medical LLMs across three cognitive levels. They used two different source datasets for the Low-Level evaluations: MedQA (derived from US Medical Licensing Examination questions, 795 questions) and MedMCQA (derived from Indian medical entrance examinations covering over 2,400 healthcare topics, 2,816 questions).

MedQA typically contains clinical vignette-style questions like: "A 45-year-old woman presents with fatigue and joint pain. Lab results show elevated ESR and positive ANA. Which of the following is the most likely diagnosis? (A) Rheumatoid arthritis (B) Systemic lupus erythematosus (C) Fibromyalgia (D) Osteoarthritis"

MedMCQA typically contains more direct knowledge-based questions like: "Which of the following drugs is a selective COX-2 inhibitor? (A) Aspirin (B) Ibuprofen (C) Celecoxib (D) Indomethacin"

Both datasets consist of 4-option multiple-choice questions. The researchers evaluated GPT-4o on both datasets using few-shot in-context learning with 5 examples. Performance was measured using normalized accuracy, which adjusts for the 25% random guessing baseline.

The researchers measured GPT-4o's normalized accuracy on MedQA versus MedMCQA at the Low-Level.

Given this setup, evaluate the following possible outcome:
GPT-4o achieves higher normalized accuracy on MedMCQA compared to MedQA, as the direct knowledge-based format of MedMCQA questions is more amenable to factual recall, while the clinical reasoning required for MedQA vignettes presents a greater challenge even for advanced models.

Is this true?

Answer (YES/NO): NO